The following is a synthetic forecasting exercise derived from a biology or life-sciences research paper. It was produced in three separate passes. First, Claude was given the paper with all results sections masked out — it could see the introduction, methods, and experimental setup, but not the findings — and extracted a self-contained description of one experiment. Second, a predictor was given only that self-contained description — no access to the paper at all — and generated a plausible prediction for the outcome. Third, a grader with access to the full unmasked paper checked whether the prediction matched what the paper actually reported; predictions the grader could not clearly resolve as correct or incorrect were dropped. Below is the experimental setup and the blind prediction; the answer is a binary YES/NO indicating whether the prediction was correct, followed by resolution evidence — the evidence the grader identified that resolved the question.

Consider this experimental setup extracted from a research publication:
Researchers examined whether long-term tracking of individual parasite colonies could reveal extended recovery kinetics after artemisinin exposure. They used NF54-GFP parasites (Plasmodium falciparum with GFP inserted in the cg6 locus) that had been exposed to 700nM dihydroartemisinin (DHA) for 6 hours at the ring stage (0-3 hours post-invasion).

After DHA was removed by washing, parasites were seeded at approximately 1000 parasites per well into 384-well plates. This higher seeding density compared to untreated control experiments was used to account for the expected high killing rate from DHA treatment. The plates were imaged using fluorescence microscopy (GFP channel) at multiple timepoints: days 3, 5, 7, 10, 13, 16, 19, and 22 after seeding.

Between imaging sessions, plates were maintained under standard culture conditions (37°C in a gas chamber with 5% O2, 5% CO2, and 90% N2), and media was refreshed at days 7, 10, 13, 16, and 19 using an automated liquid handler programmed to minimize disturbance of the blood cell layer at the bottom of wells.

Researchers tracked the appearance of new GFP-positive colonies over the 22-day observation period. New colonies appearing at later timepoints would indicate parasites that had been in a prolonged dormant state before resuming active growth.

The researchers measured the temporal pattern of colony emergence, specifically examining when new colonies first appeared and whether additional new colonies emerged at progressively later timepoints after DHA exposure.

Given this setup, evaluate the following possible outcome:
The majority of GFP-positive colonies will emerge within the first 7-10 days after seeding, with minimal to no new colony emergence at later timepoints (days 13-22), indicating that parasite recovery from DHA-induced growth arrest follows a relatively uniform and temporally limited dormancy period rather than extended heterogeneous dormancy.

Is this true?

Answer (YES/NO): NO